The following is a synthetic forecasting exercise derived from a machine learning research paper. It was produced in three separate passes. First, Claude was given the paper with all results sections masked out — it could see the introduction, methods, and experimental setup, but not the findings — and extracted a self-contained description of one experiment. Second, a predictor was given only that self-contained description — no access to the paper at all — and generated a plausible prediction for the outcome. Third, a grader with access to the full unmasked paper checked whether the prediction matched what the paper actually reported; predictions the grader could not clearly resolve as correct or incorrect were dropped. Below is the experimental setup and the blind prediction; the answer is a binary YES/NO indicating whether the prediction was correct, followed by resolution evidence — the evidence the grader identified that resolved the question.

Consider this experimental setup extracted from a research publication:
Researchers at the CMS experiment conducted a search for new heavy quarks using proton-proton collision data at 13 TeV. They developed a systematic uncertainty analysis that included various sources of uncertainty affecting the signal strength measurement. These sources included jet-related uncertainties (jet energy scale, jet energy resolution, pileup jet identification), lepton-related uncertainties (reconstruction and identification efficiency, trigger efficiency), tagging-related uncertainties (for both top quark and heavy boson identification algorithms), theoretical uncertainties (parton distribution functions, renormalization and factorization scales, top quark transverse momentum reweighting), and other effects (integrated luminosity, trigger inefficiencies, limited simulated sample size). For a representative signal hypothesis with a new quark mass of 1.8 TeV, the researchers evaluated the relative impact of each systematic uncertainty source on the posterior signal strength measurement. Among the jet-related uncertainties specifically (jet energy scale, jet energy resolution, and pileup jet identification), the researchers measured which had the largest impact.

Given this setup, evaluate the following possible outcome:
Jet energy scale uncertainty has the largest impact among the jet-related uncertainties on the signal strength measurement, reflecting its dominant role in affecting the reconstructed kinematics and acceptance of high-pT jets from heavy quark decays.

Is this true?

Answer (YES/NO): NO